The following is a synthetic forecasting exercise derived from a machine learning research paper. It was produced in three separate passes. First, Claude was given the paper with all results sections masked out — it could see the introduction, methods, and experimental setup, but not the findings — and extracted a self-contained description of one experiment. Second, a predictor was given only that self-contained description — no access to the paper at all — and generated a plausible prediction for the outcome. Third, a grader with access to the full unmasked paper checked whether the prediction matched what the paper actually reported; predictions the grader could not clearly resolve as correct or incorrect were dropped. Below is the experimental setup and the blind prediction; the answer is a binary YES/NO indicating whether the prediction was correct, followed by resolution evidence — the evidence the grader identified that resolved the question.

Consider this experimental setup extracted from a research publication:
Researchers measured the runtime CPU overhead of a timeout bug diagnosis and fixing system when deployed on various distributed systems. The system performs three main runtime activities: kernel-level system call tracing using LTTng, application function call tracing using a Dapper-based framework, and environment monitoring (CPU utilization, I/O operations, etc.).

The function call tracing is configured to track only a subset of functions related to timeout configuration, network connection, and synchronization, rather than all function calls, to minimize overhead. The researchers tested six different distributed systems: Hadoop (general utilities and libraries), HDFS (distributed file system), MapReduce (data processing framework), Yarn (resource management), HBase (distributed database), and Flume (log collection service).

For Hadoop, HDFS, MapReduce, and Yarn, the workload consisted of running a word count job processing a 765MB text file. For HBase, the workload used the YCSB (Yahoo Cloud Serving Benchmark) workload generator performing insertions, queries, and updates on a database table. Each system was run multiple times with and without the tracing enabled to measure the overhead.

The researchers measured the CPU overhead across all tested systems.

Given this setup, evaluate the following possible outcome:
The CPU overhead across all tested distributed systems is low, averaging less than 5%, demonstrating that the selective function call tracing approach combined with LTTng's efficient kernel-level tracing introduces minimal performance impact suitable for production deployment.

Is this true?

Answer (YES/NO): YES